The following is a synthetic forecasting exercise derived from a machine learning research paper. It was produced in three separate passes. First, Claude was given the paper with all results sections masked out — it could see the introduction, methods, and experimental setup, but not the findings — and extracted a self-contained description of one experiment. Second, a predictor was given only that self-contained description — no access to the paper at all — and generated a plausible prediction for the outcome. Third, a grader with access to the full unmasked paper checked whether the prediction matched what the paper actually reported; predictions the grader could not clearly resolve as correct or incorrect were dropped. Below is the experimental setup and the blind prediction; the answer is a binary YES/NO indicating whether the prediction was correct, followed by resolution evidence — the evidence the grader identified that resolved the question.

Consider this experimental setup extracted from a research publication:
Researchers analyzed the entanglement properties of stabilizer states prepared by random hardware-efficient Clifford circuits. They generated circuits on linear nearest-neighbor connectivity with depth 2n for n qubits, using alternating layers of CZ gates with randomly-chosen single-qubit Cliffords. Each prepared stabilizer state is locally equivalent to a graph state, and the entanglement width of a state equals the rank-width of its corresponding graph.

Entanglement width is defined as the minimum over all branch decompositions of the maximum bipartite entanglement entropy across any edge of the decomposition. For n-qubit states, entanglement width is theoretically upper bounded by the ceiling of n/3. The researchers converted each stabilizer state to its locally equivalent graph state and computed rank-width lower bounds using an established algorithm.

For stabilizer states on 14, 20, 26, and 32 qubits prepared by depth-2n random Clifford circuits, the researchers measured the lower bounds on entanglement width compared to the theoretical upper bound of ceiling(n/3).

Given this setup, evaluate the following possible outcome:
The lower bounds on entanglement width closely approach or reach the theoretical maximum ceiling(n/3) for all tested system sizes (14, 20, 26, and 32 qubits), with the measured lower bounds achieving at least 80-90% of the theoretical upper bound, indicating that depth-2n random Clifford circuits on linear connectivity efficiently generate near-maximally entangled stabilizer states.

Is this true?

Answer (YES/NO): NO